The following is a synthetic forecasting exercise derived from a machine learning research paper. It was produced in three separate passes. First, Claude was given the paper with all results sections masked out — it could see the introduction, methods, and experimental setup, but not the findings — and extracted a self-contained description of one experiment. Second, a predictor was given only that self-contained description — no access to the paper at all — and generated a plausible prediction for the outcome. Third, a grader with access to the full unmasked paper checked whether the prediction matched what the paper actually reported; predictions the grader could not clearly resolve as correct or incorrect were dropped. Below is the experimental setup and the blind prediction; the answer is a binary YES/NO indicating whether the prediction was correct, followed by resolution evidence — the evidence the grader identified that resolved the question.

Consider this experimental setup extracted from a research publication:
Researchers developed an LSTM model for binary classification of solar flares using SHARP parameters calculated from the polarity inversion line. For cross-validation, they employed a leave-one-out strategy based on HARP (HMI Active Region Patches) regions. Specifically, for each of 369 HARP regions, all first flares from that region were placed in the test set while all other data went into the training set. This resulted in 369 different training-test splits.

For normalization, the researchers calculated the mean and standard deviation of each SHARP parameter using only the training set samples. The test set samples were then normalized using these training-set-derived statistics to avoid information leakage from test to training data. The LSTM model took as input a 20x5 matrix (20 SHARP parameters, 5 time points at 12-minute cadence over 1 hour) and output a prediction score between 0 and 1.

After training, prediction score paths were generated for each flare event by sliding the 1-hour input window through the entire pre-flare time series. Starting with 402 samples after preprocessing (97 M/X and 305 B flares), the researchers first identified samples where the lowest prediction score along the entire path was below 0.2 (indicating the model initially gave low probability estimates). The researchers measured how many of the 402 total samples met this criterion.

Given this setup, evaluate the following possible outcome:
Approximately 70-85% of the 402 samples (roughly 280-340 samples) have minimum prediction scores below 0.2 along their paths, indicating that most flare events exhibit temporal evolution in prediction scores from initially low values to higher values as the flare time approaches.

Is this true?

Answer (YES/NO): NO